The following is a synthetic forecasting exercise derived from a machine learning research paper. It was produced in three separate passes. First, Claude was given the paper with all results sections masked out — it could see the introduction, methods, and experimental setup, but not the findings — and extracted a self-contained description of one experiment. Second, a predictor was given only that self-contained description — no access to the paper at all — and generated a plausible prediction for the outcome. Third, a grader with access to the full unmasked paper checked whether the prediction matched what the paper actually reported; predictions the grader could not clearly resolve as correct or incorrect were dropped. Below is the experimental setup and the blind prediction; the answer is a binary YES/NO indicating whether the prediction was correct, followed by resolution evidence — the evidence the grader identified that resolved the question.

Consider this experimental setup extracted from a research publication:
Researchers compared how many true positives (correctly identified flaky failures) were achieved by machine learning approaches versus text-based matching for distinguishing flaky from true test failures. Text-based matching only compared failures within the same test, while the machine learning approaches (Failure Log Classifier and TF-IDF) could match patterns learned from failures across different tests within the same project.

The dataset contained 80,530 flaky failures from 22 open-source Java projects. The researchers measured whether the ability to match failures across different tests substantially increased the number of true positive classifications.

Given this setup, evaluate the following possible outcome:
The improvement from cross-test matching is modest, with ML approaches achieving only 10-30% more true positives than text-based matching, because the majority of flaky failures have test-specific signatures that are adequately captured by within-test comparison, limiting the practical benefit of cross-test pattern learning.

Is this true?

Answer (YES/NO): NO